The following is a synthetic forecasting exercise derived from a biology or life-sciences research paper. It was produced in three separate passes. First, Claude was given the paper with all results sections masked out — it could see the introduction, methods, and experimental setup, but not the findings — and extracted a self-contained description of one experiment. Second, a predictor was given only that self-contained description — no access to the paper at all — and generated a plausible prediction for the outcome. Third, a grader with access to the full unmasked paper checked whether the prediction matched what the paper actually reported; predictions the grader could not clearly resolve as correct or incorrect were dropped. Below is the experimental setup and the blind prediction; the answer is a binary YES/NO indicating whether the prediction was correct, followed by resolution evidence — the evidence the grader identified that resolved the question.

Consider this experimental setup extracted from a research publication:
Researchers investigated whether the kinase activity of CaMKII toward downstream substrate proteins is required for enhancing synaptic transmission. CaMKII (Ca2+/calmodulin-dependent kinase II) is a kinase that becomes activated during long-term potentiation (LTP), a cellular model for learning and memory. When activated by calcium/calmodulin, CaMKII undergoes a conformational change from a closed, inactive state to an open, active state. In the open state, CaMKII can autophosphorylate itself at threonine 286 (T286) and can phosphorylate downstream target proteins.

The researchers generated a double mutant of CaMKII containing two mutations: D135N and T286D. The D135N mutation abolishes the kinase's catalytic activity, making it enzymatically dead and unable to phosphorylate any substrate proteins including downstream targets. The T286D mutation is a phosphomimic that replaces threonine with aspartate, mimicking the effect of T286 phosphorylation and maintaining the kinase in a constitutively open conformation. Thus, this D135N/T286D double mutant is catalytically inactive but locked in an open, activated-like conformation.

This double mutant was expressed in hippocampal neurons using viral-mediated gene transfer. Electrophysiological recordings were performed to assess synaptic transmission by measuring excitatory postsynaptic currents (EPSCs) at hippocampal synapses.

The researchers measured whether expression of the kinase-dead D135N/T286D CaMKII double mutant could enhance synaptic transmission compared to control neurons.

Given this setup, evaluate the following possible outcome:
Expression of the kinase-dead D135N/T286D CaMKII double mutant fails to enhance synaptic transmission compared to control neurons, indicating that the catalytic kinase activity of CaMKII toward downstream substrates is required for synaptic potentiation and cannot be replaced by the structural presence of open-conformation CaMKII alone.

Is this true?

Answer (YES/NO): NO